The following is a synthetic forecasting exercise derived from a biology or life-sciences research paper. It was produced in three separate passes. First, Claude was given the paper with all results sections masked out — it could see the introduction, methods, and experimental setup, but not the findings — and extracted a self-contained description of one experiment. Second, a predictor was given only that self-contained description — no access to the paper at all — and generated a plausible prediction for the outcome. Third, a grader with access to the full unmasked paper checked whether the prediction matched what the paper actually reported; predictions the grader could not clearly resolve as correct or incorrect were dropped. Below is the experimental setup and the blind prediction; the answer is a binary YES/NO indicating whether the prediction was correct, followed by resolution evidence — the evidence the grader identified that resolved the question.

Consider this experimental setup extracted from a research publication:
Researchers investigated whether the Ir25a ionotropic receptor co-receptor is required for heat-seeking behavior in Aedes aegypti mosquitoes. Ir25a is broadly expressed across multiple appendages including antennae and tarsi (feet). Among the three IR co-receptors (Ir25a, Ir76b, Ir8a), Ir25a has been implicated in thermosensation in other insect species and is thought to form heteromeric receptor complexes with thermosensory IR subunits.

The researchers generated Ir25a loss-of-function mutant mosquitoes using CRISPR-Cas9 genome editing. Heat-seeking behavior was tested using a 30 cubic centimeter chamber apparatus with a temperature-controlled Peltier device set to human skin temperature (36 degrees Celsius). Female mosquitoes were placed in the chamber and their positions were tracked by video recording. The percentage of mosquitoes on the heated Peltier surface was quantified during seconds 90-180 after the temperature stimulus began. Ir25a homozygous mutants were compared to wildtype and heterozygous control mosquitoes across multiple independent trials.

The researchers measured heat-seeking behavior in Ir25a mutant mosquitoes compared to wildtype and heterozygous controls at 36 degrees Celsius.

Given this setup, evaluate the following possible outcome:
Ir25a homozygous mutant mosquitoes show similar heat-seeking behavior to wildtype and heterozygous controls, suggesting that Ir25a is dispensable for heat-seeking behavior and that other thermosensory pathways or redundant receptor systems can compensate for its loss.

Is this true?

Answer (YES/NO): NO